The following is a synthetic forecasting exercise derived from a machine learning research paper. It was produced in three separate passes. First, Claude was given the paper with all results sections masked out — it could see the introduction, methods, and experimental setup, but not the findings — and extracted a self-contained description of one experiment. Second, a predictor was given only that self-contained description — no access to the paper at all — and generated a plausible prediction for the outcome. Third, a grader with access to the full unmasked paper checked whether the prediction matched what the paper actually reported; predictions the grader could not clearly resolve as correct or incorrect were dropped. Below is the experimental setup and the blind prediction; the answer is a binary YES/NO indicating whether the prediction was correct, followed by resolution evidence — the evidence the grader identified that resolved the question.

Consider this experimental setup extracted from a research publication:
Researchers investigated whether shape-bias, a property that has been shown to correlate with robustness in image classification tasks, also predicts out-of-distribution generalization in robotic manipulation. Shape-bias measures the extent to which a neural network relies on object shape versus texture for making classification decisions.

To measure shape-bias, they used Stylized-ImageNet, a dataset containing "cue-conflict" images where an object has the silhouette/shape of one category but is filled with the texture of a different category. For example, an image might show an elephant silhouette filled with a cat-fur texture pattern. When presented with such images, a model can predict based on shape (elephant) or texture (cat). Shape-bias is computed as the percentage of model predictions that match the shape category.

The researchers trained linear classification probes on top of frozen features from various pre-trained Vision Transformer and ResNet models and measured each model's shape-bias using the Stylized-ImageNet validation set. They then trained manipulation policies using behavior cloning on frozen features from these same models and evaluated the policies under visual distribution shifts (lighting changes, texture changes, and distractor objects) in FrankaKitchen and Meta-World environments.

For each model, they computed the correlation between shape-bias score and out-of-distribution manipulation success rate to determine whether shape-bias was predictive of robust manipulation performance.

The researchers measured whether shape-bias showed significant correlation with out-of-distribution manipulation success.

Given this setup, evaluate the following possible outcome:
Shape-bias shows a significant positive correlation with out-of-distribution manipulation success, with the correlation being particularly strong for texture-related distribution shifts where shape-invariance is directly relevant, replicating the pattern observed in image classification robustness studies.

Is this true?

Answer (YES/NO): NO